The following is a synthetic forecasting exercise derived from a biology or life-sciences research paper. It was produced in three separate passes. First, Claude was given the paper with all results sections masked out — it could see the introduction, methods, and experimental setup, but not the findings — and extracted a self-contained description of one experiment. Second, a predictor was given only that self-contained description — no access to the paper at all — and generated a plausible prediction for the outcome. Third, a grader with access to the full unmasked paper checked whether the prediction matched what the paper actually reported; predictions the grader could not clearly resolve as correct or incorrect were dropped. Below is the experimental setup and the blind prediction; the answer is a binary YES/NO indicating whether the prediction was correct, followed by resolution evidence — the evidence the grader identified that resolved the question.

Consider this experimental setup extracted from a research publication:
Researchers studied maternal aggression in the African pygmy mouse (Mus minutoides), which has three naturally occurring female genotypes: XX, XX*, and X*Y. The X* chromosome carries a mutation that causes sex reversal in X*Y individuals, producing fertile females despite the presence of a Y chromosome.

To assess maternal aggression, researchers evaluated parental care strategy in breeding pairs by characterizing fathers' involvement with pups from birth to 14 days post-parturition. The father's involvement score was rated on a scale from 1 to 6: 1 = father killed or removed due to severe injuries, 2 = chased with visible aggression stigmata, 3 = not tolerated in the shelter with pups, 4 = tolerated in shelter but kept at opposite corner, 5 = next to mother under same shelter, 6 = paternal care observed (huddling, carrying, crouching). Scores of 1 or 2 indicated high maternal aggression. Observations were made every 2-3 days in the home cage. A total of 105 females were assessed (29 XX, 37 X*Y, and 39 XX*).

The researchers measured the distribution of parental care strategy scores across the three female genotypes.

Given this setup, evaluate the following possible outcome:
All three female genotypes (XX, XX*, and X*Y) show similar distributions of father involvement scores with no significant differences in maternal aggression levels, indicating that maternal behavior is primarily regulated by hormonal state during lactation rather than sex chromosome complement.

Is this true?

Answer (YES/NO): NO